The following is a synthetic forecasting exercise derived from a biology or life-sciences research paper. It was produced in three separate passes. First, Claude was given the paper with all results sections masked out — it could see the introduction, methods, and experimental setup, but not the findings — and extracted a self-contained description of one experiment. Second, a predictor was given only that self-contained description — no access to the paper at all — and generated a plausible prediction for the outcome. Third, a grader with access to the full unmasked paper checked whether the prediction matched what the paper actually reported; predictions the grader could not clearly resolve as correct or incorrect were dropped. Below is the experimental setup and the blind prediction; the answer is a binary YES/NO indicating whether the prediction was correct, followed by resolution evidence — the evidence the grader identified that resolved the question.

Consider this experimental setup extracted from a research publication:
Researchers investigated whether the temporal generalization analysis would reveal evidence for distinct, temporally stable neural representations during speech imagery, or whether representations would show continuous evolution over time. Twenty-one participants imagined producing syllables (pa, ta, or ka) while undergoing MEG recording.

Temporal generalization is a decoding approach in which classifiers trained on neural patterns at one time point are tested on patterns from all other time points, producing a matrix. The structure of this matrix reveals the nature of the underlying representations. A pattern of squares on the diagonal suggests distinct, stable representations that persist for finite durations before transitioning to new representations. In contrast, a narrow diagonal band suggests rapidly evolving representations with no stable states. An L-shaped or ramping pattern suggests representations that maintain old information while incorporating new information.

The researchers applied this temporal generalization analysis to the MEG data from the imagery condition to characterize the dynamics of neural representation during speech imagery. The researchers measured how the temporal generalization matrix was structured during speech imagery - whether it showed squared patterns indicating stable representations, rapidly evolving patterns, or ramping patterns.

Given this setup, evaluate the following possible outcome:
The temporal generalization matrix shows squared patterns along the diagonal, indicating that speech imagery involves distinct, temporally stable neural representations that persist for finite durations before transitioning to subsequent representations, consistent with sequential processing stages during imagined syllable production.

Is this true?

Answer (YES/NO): NO